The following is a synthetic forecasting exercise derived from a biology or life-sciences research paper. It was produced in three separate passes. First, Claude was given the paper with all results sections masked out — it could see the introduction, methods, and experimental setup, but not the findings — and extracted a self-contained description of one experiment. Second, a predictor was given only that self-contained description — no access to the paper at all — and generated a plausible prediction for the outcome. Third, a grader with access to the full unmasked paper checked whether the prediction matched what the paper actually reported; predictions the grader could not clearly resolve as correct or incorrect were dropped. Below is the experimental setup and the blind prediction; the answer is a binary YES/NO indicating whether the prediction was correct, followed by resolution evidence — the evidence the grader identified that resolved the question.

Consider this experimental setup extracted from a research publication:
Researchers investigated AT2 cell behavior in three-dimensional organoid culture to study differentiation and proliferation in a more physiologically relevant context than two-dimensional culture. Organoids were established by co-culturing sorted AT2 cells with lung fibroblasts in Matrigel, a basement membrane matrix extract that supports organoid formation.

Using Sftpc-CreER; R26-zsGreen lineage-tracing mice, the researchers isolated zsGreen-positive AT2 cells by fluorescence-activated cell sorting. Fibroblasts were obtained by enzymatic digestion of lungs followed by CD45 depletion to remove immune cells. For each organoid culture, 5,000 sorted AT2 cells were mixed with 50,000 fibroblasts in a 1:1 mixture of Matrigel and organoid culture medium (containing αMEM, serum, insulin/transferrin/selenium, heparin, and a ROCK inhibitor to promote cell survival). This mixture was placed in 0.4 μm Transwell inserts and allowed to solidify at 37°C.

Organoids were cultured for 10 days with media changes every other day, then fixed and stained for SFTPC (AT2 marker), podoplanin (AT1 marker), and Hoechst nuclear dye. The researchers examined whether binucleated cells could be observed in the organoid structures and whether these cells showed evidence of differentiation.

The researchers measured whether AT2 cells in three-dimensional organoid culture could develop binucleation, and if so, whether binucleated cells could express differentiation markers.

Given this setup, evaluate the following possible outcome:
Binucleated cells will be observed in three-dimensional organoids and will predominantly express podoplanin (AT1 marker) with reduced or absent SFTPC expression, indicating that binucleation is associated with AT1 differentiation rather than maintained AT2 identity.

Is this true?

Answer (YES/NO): NO